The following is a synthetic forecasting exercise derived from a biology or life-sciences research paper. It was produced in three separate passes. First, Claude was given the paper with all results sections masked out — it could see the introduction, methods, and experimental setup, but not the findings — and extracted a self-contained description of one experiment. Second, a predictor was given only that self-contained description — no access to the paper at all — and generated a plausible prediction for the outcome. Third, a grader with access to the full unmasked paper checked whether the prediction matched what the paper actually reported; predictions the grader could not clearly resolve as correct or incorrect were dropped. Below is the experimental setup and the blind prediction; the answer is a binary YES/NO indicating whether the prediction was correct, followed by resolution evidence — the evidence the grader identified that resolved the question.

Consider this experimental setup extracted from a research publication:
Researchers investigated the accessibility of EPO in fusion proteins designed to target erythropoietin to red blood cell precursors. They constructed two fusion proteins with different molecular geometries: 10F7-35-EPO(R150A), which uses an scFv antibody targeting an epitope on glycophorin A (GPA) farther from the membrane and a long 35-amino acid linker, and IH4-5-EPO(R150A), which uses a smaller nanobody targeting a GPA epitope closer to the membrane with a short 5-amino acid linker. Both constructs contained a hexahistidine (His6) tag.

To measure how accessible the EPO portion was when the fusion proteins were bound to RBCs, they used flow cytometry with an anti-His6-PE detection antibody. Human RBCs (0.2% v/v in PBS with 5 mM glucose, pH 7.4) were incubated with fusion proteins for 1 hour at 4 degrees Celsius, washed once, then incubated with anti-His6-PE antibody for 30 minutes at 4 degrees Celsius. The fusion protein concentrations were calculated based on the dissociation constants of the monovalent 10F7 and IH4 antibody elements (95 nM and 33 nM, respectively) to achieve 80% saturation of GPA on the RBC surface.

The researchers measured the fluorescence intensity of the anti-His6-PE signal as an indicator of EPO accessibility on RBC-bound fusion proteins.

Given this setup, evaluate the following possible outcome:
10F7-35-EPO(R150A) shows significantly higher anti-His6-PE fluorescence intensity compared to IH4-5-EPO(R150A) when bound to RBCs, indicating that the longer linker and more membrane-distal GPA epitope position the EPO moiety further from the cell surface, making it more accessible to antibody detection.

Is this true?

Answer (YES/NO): YES